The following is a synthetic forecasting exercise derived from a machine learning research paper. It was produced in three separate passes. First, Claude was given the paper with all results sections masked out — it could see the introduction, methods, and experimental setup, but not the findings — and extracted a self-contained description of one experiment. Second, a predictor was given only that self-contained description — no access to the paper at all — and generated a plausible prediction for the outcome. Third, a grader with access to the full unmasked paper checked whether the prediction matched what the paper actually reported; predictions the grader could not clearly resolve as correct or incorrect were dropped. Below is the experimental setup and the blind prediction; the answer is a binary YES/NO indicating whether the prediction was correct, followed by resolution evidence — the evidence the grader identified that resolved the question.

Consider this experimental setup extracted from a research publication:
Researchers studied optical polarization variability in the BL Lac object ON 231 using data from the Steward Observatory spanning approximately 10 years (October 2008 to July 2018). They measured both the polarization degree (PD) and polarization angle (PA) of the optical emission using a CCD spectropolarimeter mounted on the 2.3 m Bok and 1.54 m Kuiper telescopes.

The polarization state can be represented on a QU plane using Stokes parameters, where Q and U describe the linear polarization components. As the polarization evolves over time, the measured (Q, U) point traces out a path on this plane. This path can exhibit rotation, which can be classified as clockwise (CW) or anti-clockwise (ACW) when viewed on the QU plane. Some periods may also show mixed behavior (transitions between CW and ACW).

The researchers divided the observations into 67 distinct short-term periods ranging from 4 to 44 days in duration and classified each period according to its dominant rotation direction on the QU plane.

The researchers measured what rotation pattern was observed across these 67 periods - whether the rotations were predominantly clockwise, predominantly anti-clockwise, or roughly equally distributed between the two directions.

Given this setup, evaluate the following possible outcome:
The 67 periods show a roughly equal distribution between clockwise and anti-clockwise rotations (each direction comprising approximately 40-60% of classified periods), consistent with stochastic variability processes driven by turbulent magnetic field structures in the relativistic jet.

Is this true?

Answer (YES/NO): YES